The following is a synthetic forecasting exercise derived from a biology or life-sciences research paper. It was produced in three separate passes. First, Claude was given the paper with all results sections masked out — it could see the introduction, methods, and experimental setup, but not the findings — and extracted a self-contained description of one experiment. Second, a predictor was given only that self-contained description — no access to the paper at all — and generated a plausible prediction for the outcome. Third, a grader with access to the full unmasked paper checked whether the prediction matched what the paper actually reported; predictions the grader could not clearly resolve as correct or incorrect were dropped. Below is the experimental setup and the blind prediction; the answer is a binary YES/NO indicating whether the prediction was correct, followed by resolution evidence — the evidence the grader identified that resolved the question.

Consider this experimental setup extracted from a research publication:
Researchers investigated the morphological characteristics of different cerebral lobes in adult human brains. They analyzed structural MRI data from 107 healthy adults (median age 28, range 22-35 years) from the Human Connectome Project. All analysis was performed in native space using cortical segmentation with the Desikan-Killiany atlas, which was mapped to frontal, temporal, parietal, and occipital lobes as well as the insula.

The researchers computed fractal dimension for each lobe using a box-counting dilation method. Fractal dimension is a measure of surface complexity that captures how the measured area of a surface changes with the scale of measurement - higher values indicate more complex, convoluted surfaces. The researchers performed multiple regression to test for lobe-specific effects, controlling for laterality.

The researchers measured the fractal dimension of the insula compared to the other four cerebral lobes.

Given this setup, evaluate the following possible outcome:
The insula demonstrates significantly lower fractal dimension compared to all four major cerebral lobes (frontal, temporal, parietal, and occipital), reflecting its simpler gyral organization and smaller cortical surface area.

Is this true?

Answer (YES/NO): YES